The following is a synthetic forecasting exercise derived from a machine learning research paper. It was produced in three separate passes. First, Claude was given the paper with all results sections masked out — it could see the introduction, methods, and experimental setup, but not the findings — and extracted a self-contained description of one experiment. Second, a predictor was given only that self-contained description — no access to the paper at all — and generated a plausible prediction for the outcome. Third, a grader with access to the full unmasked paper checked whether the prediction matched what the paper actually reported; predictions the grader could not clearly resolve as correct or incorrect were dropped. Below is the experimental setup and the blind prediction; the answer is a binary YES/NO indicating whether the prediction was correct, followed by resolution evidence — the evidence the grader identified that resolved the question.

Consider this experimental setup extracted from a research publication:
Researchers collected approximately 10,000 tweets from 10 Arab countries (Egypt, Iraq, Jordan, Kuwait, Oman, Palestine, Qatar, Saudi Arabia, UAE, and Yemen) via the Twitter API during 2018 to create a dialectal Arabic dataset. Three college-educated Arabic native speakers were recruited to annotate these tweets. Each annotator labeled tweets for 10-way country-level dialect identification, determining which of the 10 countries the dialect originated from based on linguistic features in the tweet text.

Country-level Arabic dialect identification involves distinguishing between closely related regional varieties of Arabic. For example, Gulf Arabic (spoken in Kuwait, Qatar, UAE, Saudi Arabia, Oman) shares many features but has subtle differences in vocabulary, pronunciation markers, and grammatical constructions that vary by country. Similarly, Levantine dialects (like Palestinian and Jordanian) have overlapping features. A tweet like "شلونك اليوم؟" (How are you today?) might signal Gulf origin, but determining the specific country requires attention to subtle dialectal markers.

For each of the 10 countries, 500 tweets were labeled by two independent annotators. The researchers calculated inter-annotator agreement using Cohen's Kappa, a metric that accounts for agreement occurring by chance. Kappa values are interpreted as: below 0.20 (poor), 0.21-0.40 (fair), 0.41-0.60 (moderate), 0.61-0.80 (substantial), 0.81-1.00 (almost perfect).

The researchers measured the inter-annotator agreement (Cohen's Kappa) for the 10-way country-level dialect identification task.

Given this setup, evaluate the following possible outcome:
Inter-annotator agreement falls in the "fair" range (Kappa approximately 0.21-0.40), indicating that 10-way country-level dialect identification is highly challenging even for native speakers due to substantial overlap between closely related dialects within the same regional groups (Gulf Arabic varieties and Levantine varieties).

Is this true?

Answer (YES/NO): NO